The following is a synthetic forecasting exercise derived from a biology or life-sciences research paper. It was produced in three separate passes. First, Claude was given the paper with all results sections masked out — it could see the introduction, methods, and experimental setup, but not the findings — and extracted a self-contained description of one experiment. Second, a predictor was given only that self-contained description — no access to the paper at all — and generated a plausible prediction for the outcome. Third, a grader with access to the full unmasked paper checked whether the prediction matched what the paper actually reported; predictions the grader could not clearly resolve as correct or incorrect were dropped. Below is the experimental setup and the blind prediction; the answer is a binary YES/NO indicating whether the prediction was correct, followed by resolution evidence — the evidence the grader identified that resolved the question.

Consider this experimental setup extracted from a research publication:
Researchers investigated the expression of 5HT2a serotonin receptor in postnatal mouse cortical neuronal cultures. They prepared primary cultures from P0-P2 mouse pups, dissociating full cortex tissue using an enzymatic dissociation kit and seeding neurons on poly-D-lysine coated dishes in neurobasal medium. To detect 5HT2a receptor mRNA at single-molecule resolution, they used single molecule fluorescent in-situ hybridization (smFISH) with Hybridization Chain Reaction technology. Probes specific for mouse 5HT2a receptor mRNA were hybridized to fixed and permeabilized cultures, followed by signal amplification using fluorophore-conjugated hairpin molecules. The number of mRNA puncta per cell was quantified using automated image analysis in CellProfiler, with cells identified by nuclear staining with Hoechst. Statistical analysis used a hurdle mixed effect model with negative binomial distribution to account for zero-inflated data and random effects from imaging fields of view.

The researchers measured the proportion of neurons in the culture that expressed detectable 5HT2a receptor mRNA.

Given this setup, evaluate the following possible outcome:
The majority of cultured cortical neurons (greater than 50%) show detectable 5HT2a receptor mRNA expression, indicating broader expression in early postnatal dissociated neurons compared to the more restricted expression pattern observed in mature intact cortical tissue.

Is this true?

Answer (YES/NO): NO